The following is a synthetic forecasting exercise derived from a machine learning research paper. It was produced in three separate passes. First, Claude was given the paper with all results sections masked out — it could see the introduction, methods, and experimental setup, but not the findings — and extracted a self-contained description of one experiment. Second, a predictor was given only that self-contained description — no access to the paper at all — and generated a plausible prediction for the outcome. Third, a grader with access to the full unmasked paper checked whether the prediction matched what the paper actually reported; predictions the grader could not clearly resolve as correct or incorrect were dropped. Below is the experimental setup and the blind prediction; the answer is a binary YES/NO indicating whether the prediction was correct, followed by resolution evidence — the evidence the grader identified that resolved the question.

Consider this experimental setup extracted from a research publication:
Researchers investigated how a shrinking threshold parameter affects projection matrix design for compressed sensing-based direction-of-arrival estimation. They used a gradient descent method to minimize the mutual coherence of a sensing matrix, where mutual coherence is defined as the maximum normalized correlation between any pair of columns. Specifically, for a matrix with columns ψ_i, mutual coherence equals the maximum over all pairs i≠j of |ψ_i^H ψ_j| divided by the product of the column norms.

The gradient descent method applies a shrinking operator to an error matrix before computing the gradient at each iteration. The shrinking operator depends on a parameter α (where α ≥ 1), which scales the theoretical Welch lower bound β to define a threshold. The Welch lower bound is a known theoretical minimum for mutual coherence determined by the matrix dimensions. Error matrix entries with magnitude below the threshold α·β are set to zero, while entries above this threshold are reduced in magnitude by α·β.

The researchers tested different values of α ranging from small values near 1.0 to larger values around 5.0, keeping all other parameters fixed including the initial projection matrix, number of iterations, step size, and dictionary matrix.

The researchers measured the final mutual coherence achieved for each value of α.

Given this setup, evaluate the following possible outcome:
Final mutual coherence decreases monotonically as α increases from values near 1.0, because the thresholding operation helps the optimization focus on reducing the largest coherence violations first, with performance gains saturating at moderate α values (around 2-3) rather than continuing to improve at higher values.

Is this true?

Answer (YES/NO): NO